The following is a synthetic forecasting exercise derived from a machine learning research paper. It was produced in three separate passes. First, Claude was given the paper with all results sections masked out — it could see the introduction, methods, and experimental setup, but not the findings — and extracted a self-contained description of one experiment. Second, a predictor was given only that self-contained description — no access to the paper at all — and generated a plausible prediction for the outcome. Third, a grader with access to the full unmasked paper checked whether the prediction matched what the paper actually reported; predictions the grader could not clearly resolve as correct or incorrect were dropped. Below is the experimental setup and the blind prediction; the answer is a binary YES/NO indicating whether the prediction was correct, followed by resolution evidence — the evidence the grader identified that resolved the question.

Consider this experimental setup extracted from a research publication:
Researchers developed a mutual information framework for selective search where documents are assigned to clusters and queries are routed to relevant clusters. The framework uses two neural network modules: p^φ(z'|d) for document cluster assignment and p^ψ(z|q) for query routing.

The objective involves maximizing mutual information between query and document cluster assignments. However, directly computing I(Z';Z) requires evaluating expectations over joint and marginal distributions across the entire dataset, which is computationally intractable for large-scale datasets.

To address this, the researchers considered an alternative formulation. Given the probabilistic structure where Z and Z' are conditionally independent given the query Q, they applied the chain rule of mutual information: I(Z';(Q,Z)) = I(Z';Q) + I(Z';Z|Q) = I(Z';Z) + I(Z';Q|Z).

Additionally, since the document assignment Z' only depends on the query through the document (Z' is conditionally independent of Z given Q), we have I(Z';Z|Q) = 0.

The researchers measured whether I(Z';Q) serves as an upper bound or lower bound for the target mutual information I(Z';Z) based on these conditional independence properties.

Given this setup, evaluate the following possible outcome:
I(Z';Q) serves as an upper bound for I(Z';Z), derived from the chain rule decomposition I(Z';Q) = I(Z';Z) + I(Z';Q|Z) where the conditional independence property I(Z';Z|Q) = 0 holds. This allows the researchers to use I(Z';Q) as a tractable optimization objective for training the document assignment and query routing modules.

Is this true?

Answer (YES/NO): YES